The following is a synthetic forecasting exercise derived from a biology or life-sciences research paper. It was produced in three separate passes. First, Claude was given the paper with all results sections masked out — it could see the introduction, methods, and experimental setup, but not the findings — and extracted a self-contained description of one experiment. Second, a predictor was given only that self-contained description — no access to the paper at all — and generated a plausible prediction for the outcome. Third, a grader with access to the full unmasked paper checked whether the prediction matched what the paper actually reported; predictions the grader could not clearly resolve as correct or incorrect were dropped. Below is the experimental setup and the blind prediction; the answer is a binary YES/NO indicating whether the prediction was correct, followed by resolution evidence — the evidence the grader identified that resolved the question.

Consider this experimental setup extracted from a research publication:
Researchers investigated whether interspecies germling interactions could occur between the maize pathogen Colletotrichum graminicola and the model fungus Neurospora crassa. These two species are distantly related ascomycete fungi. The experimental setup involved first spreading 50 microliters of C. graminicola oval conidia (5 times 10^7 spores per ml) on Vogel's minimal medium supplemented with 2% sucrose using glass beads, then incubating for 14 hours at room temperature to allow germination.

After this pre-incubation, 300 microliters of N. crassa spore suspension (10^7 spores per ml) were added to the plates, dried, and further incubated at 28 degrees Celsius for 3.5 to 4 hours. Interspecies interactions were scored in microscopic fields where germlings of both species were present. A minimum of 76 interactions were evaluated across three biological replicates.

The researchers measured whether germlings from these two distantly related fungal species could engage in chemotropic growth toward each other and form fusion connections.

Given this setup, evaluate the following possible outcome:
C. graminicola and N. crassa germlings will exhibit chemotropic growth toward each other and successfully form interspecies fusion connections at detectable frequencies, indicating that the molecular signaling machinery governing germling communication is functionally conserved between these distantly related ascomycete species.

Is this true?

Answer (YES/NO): NO